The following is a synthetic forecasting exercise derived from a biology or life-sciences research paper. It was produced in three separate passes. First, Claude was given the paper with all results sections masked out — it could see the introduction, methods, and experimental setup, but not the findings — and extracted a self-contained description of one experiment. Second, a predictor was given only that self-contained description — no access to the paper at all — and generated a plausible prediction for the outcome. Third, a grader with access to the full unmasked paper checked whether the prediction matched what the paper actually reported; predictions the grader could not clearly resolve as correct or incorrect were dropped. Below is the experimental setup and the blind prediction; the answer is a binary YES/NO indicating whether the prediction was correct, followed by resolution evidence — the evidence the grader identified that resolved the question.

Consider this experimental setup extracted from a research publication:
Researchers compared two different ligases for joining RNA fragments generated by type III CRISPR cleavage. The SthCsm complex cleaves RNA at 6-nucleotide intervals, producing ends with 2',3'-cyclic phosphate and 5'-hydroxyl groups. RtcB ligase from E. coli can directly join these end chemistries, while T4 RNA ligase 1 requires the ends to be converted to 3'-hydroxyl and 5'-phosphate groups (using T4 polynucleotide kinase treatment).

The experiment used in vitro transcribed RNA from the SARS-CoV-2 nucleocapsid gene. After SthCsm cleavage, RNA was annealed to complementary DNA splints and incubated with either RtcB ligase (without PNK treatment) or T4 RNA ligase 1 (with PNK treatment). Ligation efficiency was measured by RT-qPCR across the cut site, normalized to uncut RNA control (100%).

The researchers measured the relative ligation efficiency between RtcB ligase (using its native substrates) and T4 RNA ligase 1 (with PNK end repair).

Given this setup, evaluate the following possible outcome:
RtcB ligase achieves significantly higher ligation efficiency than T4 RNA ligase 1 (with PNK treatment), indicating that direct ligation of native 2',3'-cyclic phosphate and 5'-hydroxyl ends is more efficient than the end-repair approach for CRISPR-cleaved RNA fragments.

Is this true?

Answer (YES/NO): NO